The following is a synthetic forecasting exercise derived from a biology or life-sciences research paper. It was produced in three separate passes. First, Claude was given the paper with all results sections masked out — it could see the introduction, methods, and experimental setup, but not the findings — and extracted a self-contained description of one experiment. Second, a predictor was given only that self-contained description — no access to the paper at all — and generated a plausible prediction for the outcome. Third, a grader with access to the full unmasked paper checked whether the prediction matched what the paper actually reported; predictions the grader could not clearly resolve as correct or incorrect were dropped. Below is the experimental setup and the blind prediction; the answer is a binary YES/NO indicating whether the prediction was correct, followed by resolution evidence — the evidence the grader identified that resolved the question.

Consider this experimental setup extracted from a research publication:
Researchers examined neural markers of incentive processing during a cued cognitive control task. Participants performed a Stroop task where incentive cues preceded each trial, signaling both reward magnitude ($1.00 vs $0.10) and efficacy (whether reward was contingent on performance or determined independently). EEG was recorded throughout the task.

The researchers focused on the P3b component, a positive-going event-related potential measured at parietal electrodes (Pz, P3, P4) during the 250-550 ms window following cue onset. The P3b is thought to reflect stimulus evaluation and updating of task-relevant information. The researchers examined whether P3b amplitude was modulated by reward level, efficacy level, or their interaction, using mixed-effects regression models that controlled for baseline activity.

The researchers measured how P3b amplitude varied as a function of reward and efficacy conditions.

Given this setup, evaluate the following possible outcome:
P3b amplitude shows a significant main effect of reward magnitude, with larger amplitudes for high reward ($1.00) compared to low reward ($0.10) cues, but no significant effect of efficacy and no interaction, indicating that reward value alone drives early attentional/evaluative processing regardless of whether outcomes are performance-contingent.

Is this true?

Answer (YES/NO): NO